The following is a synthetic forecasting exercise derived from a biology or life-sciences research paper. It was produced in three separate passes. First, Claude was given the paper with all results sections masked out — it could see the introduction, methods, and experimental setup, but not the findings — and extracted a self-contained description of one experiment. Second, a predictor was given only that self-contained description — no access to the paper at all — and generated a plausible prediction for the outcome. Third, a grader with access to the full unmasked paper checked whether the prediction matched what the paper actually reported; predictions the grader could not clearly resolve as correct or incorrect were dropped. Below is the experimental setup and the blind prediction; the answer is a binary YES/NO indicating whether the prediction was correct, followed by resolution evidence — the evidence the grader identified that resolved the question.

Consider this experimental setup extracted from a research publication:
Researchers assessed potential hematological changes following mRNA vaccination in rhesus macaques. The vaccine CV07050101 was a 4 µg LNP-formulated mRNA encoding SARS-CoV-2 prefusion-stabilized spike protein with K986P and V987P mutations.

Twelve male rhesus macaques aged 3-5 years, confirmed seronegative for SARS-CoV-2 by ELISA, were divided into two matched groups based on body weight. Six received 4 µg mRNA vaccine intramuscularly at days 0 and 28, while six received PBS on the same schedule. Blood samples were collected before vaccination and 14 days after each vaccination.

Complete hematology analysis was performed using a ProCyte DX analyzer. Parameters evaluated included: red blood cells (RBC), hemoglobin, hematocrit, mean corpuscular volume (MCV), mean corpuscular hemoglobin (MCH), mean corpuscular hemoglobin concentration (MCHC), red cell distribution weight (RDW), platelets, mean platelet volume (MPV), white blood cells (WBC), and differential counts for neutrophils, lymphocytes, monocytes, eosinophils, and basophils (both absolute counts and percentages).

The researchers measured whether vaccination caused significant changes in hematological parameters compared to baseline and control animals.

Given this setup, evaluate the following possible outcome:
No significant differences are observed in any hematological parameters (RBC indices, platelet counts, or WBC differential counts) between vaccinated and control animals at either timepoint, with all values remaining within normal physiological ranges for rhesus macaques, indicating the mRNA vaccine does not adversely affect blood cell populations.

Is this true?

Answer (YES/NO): YES